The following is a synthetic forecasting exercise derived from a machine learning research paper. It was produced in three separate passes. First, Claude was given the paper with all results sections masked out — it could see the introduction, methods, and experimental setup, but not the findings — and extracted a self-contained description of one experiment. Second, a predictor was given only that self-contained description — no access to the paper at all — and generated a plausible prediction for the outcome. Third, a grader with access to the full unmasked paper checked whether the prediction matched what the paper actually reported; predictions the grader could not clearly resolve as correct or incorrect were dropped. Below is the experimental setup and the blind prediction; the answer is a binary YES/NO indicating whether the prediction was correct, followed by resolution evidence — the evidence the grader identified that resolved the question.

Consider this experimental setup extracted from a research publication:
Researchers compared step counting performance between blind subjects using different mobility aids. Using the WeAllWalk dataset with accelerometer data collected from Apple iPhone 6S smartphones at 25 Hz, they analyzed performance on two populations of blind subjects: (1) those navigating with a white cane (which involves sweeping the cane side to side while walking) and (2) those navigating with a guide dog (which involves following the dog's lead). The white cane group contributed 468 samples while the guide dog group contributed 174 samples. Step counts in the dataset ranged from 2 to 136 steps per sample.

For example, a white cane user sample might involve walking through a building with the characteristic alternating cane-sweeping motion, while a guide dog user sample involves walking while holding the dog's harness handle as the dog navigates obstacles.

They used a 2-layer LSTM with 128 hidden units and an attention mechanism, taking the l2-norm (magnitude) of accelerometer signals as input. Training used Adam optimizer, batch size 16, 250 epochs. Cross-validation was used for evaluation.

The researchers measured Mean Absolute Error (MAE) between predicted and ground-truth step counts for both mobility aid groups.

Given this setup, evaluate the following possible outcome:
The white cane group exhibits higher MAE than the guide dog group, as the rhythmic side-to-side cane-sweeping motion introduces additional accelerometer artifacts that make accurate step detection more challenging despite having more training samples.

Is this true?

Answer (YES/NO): YES